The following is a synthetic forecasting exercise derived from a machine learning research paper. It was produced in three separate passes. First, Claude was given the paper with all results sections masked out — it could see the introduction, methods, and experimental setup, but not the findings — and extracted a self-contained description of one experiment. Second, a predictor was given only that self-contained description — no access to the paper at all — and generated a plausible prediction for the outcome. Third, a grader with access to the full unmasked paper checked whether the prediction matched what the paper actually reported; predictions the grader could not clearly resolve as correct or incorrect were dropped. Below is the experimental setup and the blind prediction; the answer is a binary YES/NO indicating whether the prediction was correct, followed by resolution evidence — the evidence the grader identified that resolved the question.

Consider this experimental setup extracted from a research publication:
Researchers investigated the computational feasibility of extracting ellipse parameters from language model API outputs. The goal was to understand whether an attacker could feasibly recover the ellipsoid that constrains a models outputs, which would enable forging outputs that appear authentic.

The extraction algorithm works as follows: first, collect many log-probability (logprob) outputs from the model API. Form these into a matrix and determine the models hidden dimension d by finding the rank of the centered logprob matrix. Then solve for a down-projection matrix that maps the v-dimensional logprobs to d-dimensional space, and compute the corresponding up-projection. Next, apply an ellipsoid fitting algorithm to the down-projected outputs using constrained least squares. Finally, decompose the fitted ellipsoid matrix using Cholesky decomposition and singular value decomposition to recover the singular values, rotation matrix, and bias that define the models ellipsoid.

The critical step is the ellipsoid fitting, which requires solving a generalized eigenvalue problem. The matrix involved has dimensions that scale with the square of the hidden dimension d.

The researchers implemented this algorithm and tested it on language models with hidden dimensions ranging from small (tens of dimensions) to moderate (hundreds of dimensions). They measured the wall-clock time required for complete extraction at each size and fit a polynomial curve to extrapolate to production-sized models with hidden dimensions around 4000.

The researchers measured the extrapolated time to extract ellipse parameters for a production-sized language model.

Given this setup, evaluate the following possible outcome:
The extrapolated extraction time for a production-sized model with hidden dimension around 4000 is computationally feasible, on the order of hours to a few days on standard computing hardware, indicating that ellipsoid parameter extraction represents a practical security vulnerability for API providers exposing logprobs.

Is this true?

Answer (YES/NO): NO